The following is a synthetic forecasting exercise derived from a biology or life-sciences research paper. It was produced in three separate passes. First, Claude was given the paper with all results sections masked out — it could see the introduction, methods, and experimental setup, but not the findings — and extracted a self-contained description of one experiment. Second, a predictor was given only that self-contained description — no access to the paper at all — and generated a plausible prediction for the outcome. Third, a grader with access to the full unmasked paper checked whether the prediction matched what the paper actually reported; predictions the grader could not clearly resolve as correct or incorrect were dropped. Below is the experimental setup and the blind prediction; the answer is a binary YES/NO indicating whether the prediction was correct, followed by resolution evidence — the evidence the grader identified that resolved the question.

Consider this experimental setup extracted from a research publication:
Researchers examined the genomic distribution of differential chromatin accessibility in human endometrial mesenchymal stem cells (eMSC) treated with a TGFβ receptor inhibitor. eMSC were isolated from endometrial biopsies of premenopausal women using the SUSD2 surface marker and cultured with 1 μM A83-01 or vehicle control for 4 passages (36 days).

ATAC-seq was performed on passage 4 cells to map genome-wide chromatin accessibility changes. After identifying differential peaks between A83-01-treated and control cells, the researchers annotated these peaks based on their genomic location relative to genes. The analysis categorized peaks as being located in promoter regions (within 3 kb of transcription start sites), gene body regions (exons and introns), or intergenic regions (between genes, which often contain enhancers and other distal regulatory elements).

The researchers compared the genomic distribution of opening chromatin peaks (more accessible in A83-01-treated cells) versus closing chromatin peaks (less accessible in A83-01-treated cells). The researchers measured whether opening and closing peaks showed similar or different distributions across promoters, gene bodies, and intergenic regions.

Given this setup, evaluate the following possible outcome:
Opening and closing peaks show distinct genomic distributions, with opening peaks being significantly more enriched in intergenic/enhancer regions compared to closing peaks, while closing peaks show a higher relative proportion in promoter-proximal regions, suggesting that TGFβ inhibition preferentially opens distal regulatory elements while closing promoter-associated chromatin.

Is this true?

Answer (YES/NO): NO